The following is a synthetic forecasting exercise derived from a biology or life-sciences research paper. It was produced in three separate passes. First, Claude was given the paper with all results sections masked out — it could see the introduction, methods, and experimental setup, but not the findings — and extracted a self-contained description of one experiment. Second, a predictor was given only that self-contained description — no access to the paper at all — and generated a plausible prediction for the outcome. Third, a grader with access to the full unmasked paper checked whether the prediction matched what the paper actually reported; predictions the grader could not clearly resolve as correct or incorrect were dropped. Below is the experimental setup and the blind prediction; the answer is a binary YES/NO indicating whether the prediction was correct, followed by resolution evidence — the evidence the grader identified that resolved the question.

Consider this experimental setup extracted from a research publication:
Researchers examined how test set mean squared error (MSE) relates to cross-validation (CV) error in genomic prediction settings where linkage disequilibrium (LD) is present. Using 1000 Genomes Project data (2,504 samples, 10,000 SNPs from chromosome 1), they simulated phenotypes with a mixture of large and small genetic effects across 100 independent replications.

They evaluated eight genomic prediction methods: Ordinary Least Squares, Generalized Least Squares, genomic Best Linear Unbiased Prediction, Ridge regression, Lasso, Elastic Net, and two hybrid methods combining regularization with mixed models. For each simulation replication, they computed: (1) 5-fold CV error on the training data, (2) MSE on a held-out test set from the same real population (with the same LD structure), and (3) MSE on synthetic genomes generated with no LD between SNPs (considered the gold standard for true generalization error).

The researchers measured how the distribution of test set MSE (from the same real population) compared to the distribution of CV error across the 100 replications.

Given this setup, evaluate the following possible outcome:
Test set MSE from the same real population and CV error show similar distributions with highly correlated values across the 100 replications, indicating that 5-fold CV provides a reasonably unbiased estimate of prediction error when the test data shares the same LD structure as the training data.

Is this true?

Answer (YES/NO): YES